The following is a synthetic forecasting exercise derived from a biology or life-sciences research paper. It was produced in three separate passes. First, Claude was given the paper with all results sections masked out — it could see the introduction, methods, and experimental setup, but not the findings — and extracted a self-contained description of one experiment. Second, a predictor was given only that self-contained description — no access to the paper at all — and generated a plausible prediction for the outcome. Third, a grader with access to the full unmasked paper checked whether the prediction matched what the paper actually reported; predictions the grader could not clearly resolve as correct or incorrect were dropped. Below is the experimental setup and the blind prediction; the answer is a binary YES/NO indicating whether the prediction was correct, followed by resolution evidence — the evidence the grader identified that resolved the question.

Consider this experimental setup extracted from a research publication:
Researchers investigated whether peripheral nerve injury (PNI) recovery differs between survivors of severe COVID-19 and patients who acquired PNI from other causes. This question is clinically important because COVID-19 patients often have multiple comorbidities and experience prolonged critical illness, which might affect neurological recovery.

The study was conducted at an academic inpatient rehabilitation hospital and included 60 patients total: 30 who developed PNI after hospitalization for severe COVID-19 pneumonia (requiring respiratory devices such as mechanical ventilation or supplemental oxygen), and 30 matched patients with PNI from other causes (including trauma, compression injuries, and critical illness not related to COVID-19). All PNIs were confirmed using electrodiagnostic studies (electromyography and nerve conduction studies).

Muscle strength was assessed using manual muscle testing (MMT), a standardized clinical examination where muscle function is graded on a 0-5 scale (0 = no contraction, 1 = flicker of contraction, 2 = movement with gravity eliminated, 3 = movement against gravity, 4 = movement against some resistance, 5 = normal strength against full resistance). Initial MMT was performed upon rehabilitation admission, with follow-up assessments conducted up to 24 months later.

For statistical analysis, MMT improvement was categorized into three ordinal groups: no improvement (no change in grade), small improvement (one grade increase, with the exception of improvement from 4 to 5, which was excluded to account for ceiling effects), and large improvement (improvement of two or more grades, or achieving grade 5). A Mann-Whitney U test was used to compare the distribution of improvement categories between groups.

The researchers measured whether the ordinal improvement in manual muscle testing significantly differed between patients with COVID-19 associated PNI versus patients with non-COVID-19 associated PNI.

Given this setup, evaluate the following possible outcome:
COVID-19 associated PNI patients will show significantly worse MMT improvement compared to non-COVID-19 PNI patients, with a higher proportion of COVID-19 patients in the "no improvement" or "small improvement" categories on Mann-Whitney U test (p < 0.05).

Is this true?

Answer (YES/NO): NO